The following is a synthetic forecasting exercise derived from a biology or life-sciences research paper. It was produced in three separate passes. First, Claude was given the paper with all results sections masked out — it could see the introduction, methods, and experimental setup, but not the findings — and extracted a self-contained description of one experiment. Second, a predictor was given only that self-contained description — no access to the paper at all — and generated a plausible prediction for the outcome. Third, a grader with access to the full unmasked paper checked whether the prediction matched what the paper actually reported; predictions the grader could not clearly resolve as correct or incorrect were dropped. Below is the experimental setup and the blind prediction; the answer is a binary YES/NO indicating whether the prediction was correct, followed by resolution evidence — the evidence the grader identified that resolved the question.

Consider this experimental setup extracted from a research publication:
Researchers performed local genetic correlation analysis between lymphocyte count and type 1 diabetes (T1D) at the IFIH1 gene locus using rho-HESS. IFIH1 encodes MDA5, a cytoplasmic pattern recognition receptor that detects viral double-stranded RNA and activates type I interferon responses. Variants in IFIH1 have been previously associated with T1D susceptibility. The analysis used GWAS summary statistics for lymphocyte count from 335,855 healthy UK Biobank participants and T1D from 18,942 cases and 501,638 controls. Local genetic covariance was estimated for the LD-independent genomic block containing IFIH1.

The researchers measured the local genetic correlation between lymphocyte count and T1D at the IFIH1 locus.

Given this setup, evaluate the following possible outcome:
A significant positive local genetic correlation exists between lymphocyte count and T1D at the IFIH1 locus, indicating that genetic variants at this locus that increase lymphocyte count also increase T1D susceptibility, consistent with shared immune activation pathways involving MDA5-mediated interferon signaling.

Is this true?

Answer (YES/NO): NO